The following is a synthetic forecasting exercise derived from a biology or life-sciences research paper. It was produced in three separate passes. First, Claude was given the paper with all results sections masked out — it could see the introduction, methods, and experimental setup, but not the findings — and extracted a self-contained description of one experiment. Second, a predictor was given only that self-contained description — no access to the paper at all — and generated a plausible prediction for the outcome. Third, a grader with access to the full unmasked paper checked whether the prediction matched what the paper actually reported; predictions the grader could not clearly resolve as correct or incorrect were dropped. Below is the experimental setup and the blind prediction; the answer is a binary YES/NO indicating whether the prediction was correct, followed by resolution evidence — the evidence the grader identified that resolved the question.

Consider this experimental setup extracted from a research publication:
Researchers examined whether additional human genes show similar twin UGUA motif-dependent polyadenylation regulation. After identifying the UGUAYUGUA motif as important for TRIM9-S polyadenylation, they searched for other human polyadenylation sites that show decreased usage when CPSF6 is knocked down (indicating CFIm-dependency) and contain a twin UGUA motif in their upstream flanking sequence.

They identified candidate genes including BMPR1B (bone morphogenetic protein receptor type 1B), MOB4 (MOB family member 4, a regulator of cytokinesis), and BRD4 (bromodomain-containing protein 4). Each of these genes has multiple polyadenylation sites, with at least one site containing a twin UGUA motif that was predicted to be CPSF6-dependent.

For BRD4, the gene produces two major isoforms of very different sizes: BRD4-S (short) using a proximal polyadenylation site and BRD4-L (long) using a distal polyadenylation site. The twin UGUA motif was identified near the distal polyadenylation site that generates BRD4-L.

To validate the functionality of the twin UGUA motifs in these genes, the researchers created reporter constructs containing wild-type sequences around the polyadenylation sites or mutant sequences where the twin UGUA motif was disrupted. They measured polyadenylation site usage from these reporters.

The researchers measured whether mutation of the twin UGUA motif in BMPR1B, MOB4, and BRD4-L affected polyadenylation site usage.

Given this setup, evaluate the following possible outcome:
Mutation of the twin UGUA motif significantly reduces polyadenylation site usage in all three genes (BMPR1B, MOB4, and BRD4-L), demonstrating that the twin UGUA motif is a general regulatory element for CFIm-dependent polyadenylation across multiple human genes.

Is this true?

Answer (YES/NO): YES